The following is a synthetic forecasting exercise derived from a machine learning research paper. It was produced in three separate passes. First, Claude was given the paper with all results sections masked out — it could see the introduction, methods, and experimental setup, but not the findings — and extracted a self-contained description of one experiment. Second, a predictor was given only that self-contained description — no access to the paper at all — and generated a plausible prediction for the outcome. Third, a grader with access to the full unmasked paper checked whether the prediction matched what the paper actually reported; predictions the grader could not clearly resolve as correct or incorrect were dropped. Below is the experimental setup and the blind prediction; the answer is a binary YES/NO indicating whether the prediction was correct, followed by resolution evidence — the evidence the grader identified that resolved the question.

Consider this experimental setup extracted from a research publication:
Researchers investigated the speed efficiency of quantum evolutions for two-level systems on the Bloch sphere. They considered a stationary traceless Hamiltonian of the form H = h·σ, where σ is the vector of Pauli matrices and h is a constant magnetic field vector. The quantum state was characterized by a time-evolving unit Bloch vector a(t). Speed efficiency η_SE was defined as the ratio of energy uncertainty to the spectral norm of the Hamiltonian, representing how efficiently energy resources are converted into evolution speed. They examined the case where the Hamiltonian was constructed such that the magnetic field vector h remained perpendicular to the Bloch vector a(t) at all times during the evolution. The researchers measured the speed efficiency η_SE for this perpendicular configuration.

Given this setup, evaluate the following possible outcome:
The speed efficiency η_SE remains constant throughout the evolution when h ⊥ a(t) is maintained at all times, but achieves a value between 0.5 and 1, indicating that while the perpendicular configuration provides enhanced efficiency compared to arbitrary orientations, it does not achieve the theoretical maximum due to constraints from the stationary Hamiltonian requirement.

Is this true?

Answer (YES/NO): NO